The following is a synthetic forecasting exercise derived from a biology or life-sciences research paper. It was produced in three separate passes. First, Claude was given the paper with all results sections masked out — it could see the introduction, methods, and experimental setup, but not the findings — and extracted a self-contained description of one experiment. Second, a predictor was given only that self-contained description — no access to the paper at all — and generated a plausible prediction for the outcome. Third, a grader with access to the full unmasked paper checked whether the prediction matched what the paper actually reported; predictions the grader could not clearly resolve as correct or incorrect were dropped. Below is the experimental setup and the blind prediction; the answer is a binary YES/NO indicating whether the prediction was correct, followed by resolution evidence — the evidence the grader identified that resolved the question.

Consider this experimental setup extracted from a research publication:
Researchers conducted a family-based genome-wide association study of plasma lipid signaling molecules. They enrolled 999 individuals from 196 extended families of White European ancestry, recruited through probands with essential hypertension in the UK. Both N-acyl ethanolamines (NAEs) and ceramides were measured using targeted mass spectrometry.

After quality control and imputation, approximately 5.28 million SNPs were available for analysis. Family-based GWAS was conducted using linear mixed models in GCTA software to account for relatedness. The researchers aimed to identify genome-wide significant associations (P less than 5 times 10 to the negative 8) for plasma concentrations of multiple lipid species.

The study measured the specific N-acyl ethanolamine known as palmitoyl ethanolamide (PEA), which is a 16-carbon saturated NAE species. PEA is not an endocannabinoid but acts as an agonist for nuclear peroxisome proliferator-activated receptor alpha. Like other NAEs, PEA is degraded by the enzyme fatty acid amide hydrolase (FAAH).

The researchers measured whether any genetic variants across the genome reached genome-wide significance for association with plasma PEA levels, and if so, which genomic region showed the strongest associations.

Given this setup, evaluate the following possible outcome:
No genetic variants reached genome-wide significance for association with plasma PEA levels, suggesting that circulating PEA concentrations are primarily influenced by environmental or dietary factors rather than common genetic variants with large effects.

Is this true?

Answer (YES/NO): NO